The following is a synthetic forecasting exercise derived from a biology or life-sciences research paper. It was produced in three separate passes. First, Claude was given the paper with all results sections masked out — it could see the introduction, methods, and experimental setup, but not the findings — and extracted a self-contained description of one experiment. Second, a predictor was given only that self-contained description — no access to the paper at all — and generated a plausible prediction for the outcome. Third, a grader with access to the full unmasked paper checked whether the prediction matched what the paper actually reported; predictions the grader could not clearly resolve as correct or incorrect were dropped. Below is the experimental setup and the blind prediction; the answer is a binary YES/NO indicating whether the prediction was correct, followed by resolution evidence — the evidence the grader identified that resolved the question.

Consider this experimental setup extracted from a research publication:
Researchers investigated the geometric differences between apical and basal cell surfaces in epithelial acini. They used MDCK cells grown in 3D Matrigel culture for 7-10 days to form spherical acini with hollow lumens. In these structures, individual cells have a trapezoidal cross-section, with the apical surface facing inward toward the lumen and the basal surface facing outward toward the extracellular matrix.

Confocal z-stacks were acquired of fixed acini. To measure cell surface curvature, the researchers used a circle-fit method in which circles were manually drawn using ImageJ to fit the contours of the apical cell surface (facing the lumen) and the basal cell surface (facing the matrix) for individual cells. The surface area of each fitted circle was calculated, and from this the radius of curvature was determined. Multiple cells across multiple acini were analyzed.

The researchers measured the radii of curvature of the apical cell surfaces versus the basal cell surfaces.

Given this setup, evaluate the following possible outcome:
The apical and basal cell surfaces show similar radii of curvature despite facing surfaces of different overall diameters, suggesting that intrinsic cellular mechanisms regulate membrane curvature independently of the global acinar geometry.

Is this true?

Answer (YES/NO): NO